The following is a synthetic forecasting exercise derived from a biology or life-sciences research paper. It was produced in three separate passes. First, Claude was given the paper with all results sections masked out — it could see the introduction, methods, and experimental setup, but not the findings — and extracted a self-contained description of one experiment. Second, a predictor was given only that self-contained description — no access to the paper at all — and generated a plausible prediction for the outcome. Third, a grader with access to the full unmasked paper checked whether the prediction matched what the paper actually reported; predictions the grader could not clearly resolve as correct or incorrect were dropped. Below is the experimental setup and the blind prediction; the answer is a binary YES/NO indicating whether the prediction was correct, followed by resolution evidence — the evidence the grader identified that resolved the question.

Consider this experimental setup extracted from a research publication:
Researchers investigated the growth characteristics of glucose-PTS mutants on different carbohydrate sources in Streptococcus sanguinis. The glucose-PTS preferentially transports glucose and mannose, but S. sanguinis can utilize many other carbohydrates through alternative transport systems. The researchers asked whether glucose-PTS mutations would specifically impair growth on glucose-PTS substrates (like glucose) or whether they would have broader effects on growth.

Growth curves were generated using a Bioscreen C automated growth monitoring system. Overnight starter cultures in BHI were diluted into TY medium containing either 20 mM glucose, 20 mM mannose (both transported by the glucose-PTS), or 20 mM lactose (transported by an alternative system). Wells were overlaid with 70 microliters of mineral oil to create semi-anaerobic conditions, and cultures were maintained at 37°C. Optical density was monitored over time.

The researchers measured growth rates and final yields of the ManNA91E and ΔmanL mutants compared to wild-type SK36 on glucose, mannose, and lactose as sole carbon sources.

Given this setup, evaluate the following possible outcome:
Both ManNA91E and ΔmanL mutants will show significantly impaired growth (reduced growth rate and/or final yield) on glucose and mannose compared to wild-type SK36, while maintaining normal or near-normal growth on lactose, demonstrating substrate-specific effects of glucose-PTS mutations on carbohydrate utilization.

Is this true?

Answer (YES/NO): NO